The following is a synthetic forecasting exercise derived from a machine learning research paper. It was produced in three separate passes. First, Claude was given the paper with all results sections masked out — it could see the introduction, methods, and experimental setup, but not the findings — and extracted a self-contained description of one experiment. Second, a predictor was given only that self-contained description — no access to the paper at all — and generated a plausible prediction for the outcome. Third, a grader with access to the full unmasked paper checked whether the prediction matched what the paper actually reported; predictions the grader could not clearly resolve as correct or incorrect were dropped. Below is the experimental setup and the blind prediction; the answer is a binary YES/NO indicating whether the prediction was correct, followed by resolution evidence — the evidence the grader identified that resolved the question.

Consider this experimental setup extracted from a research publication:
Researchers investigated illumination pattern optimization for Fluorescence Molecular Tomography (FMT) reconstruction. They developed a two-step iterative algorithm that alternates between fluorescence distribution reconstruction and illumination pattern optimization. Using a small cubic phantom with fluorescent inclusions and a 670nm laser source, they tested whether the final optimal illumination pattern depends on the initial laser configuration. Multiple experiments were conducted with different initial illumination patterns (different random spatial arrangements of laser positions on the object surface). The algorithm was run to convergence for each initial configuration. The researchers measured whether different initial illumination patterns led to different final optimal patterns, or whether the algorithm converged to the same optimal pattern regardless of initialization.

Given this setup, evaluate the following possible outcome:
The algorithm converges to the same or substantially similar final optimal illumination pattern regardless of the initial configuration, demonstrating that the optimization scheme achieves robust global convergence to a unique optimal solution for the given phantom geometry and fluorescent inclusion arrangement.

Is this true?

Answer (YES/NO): YES